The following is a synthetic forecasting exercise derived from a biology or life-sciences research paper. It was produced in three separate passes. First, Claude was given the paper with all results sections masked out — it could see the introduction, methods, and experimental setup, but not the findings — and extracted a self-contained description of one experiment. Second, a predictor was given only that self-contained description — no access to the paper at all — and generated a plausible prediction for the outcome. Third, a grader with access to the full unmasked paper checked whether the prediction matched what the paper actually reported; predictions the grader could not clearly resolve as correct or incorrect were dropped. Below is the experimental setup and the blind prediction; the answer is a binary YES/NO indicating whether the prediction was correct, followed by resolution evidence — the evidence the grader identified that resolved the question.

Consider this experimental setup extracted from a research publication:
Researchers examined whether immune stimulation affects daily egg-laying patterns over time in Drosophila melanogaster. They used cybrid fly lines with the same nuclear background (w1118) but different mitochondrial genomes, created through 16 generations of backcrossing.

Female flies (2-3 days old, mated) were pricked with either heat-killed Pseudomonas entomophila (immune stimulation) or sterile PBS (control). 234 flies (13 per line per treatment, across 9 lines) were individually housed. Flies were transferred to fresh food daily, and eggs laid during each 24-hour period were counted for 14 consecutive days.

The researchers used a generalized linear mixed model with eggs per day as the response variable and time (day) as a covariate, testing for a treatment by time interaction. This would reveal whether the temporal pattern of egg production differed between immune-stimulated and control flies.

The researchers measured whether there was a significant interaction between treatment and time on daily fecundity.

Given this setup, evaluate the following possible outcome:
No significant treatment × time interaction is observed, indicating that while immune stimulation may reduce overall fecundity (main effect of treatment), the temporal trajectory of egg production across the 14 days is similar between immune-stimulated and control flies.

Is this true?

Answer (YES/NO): NO